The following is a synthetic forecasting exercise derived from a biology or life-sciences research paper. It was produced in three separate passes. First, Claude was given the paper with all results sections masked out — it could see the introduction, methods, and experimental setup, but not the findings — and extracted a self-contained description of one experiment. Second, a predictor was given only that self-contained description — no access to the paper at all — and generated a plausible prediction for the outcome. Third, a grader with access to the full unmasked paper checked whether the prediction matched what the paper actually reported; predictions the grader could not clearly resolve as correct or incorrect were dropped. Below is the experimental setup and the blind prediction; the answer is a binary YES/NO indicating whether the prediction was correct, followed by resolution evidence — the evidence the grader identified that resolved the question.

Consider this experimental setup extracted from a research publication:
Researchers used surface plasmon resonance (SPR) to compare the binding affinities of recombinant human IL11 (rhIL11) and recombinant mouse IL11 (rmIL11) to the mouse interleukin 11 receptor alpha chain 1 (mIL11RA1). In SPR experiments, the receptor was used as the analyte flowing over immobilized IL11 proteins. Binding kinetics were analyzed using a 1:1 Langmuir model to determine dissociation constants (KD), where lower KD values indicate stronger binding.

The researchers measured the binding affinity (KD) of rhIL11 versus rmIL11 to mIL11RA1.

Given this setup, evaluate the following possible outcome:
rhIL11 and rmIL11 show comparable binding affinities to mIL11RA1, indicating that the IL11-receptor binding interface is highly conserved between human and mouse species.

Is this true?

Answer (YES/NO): YES